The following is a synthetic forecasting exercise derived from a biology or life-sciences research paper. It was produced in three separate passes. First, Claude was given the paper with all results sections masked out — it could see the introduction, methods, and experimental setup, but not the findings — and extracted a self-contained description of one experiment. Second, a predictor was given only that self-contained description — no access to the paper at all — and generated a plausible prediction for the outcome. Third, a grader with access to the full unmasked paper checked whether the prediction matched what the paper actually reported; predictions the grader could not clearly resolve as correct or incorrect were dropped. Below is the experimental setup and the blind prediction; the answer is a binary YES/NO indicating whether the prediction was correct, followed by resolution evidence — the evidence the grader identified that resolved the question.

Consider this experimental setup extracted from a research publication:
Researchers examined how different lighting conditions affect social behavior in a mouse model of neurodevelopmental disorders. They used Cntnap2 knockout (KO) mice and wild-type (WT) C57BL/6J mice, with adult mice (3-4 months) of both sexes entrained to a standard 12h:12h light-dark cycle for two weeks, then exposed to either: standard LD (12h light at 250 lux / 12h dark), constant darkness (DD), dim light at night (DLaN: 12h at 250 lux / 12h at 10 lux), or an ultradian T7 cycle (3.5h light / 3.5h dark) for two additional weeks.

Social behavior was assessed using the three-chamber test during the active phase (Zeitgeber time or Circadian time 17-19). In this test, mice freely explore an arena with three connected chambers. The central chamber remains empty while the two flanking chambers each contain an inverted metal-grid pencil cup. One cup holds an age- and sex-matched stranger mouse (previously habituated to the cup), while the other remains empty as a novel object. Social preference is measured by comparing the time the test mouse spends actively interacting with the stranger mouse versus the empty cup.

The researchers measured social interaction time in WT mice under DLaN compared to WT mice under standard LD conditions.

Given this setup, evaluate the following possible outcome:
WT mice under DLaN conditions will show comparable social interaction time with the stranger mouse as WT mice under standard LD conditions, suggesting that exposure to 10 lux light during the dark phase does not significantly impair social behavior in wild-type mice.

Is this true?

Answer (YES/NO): NO